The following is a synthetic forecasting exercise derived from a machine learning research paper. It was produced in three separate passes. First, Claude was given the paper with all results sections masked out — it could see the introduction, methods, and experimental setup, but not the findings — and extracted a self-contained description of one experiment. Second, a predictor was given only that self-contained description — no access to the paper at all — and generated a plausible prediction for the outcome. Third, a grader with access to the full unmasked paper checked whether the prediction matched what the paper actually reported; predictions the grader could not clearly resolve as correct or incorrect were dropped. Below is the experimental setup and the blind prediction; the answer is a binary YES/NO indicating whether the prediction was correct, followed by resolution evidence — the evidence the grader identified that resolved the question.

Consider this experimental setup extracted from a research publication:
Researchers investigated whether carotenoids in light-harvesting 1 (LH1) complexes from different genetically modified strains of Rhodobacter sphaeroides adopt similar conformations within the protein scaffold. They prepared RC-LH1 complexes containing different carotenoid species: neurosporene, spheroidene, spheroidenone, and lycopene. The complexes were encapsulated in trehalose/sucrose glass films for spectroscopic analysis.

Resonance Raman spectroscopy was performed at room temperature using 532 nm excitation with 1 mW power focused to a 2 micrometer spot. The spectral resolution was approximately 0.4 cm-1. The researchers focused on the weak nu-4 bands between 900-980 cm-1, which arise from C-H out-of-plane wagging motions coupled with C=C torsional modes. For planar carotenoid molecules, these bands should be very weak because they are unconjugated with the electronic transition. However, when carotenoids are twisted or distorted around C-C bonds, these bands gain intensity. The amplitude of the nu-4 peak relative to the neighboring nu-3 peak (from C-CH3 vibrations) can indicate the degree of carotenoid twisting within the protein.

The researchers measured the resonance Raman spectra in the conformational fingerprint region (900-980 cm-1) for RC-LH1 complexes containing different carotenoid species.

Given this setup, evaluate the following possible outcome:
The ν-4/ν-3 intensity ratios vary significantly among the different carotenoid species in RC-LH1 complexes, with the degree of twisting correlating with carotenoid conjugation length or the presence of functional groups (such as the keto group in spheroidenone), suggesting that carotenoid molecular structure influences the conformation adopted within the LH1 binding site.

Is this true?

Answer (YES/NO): NO